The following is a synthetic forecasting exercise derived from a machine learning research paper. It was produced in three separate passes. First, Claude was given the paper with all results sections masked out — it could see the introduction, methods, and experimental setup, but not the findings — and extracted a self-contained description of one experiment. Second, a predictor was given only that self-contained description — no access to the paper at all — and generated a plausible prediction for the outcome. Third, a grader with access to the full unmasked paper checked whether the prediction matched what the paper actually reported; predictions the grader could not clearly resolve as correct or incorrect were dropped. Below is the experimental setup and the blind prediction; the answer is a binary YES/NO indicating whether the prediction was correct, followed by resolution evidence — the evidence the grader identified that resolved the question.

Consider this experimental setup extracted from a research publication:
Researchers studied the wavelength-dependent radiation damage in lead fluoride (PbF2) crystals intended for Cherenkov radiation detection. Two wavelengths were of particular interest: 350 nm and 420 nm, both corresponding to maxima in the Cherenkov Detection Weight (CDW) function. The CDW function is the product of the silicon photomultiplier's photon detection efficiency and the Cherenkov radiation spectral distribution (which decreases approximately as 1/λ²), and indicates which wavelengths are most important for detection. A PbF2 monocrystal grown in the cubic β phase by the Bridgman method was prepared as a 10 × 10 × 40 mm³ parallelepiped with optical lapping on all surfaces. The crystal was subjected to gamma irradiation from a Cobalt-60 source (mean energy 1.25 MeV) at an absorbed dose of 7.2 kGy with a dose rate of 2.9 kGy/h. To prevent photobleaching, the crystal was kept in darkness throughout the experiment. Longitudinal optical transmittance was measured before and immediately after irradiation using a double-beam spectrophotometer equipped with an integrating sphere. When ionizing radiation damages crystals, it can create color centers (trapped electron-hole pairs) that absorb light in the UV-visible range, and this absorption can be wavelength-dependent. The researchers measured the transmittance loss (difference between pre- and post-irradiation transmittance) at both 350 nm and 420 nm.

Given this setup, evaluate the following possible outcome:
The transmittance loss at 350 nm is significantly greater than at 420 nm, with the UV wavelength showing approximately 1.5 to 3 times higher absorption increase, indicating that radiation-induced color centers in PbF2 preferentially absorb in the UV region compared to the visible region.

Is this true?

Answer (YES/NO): YES